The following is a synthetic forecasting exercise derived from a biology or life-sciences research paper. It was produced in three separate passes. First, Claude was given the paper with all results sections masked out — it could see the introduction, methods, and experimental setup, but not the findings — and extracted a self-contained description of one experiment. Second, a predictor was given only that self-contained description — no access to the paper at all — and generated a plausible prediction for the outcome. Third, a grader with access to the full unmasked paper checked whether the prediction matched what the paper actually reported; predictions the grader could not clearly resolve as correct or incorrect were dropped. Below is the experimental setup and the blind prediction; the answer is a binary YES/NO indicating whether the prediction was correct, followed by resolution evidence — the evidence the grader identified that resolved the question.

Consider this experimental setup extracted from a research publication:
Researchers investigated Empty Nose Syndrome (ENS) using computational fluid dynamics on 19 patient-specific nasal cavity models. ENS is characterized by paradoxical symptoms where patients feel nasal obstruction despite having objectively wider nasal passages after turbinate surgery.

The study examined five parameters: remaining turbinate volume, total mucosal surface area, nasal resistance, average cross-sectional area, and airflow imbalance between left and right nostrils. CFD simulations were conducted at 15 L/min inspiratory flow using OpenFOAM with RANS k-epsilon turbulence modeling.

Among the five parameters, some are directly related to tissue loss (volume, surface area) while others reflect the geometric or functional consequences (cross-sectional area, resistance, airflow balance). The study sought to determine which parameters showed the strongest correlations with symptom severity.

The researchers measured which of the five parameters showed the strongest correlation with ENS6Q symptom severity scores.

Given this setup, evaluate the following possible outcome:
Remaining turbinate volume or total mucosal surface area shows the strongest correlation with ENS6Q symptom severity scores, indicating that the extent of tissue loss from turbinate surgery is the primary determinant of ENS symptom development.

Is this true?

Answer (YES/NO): YES